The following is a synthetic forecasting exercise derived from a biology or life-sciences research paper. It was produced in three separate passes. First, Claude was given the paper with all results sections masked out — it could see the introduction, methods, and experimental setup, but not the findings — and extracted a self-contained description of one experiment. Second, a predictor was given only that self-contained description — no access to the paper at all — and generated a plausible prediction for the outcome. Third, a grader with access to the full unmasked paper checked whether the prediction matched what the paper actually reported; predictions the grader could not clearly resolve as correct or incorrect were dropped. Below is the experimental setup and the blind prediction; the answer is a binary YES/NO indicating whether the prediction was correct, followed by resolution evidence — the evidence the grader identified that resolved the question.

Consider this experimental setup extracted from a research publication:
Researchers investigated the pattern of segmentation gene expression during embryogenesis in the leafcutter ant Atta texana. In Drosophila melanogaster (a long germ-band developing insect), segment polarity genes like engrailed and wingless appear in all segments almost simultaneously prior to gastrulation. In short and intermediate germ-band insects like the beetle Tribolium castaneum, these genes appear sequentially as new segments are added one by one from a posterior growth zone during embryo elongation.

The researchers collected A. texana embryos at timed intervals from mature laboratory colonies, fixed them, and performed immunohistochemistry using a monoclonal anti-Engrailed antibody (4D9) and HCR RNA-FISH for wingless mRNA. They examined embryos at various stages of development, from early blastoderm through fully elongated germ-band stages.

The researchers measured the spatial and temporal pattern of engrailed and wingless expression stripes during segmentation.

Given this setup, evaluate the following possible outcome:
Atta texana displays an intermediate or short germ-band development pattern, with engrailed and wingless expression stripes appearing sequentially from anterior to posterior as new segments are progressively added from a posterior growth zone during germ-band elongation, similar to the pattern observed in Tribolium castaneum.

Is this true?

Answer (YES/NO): NO